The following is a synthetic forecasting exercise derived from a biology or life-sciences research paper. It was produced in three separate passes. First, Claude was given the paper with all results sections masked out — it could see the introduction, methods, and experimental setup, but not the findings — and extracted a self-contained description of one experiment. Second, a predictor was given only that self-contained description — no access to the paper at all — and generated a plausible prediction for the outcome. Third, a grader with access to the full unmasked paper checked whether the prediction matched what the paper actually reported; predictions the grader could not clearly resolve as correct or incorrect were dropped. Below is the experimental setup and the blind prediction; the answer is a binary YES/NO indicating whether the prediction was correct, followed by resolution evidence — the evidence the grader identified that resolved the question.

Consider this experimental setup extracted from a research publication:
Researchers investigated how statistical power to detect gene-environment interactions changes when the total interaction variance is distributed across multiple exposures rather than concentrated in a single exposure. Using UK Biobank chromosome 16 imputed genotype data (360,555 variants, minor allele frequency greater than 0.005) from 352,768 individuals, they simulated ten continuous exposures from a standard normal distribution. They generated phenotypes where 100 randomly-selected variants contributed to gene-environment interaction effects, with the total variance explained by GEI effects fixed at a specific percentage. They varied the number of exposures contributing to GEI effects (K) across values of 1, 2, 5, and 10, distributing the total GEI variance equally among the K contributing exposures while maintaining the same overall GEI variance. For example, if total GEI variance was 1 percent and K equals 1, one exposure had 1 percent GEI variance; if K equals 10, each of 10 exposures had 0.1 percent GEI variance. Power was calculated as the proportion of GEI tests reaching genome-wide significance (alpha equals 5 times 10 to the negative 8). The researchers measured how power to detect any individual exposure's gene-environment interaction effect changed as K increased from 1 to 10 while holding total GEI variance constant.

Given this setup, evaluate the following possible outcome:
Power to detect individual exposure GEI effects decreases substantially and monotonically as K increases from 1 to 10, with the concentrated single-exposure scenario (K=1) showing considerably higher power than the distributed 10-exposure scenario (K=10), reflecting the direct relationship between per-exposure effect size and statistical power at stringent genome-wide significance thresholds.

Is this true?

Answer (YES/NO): NO